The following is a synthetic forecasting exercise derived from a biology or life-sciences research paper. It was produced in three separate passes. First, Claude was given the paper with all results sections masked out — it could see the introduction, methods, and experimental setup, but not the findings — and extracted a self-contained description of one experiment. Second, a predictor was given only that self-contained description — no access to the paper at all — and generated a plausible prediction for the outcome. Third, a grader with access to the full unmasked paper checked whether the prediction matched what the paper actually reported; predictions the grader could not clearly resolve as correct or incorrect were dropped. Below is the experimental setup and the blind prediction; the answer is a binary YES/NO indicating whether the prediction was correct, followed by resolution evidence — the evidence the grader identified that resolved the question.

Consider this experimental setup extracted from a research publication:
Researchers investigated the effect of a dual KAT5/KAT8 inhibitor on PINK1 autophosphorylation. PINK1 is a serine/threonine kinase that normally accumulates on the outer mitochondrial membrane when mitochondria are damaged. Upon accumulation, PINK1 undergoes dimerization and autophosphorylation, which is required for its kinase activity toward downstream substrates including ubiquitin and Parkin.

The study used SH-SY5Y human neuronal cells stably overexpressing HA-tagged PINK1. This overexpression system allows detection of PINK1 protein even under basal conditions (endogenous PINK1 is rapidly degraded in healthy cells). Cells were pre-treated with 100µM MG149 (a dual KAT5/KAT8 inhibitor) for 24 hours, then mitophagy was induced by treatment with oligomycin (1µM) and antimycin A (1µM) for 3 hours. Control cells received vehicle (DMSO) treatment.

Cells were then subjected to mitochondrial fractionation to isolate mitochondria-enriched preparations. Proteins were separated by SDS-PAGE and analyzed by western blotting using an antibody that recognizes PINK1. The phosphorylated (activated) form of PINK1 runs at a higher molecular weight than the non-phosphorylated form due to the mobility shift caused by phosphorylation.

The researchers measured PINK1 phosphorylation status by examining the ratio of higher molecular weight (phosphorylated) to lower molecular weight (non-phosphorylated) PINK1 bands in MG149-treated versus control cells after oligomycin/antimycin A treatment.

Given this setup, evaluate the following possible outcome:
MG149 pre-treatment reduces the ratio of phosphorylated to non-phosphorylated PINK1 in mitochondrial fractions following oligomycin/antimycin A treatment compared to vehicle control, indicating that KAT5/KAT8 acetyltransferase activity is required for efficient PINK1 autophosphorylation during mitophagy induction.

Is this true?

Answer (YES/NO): YES